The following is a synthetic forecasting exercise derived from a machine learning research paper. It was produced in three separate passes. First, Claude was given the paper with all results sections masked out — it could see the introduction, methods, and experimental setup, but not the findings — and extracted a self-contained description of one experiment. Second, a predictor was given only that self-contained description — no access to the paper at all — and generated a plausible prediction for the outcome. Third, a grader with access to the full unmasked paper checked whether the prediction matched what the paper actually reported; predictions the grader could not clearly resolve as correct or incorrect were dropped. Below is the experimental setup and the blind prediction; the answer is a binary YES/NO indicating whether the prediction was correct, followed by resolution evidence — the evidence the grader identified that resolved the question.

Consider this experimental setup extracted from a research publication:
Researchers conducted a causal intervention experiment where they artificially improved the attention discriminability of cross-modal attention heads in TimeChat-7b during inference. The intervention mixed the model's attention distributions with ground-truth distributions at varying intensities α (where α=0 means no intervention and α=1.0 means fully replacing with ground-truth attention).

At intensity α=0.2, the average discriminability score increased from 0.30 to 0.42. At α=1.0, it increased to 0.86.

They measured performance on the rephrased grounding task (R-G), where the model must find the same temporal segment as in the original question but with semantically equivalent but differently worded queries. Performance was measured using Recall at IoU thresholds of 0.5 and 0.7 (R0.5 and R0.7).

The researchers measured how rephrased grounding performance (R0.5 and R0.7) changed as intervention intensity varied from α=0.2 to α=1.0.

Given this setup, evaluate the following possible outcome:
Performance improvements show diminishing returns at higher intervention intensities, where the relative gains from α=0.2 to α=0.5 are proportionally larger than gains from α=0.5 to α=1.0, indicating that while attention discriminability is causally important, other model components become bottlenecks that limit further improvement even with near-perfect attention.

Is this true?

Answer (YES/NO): NO